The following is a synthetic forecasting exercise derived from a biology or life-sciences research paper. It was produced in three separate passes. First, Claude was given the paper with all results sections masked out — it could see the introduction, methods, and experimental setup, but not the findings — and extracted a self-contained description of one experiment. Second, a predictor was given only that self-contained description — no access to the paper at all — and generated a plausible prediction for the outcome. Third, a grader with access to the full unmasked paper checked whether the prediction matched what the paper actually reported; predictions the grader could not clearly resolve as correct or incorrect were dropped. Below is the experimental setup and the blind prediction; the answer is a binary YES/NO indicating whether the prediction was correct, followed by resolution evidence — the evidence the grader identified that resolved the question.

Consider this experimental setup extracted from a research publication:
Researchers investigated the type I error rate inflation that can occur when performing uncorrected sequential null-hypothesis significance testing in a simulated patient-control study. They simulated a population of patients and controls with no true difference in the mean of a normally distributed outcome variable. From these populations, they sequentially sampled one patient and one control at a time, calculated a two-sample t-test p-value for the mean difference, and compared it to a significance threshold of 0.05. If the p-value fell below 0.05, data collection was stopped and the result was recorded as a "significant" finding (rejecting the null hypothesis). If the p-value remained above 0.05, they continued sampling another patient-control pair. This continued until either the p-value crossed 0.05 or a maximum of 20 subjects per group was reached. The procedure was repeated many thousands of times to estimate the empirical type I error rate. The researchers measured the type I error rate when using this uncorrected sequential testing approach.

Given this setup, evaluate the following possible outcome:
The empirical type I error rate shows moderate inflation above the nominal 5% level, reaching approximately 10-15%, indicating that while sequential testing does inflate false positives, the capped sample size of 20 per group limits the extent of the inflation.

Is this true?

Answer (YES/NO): NO